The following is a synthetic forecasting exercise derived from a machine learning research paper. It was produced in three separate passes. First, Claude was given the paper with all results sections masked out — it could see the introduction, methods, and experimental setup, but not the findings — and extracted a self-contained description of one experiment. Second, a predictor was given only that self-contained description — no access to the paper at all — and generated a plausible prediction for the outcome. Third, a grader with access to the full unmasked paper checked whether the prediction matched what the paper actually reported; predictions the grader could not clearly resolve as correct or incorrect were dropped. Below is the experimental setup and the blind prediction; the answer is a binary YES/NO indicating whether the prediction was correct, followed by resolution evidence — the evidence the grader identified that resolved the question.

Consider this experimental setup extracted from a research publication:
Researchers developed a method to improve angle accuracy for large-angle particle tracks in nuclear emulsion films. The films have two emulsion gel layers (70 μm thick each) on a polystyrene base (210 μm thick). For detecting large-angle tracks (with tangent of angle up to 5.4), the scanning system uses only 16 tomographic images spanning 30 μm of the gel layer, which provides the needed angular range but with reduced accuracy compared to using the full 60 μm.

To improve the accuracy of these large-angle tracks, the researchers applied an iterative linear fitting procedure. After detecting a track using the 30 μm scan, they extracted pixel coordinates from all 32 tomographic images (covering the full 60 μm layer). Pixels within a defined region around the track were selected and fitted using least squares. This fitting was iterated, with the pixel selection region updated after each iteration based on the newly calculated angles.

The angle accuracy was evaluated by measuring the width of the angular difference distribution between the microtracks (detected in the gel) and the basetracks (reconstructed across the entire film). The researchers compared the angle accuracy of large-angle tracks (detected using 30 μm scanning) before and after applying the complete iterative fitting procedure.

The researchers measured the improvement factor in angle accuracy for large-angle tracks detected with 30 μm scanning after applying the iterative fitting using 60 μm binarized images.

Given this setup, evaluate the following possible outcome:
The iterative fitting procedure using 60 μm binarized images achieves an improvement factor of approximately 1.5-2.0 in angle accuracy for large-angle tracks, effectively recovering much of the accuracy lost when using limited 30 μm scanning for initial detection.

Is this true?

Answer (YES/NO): NO